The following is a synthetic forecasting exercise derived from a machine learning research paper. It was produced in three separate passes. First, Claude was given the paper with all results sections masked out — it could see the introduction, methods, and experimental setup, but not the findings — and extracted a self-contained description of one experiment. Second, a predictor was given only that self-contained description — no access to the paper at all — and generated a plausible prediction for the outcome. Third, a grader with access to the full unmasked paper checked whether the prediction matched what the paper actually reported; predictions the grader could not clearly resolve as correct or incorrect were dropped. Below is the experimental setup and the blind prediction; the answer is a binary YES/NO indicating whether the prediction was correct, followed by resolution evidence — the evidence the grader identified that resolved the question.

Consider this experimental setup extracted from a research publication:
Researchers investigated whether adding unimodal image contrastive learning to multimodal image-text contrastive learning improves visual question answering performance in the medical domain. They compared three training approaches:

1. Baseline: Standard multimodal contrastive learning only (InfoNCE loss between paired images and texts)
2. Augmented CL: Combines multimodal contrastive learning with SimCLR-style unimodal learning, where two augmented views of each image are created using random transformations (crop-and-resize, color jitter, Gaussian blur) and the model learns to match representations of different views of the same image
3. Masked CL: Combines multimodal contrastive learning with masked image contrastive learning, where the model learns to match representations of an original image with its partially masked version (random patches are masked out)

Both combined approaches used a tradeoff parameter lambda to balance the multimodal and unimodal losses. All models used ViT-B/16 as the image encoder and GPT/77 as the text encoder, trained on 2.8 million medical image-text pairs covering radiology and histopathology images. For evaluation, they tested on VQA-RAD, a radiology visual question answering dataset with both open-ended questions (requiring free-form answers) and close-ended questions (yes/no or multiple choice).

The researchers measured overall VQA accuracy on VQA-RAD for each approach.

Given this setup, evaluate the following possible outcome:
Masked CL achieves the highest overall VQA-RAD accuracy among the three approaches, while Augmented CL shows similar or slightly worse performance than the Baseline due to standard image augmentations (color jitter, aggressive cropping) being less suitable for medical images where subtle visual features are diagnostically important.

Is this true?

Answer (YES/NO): NO